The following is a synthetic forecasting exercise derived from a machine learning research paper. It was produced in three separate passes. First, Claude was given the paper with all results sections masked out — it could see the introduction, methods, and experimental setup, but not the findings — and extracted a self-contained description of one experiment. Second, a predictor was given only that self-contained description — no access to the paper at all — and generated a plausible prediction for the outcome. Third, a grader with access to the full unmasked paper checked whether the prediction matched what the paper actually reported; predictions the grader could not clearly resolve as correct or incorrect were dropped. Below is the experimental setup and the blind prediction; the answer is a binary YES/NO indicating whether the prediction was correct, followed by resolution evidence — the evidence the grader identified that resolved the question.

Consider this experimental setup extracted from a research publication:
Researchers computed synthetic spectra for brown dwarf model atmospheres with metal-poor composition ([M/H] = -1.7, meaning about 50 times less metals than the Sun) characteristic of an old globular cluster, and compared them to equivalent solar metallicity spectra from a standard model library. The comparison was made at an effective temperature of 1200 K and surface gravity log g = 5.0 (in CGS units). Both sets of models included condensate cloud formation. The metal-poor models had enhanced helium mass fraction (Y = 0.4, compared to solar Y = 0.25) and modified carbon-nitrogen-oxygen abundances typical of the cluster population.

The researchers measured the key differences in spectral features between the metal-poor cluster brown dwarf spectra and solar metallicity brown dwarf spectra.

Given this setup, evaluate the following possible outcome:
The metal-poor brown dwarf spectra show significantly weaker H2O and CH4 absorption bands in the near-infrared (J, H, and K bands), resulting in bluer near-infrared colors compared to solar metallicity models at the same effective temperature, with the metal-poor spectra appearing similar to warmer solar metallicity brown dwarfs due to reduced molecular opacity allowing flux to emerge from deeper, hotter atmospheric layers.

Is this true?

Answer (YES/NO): NO